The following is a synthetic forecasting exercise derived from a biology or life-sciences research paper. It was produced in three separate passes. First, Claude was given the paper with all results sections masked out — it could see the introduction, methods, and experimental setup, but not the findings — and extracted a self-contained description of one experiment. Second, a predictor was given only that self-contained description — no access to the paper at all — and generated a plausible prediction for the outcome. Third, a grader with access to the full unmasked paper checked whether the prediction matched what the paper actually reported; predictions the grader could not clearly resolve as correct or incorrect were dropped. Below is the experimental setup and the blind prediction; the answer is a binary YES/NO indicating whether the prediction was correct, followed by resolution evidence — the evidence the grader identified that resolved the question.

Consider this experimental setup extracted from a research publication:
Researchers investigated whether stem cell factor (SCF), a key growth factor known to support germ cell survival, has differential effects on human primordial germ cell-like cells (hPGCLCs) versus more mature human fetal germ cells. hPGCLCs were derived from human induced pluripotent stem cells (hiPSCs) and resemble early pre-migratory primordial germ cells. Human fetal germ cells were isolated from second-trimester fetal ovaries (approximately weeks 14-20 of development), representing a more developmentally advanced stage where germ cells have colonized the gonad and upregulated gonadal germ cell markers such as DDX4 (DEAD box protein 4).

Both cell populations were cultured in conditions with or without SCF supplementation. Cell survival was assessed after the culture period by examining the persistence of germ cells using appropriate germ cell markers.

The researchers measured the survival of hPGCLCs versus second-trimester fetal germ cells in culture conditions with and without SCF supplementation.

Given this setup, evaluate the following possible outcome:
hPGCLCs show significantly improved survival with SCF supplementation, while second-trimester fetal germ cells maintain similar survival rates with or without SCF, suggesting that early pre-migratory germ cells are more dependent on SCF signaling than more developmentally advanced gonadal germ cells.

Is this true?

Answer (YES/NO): YES